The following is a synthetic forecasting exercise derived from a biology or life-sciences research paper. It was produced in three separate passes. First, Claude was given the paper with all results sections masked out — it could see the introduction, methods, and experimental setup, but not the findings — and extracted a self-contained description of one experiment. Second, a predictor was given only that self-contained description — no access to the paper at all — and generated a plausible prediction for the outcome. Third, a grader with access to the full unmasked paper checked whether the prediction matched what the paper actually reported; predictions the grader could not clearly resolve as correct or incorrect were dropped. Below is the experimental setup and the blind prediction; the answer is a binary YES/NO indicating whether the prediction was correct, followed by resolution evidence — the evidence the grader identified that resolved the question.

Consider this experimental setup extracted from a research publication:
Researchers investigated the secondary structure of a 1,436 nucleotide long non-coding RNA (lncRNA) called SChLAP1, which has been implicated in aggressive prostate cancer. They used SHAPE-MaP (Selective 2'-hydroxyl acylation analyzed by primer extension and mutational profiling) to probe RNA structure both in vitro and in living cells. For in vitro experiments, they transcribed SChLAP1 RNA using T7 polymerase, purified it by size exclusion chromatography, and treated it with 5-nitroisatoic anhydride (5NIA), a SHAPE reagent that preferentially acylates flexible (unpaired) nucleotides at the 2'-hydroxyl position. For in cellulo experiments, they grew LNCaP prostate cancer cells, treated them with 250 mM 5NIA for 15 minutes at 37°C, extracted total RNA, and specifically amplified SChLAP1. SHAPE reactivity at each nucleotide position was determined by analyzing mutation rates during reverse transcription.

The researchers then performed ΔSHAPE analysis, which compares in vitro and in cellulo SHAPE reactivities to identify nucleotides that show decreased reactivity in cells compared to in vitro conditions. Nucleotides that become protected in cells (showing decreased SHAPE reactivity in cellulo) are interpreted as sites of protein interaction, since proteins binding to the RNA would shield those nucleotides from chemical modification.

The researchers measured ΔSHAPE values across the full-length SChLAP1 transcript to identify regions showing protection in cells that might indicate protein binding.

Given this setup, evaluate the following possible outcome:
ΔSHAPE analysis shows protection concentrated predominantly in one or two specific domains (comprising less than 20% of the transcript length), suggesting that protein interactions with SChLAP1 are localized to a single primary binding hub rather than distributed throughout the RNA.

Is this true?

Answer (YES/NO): NO